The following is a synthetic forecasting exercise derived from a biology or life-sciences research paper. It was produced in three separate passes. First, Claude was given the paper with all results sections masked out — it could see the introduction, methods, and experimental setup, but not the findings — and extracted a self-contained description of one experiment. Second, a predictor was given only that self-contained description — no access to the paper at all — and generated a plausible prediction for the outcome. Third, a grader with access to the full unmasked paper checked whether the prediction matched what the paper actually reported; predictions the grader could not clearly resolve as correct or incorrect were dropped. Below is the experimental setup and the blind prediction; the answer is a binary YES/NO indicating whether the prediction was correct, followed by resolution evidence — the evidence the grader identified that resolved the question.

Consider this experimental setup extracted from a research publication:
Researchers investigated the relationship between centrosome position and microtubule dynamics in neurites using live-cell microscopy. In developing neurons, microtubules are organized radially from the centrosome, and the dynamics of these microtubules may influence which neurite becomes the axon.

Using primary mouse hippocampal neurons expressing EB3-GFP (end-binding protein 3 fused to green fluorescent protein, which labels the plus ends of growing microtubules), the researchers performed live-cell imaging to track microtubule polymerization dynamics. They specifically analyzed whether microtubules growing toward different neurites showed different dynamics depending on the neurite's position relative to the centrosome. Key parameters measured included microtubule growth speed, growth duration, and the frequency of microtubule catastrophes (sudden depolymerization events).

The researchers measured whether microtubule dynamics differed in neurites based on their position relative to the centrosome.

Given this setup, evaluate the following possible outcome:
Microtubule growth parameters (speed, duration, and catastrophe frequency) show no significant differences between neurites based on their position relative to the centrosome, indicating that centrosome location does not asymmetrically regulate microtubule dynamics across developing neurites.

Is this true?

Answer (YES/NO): NO